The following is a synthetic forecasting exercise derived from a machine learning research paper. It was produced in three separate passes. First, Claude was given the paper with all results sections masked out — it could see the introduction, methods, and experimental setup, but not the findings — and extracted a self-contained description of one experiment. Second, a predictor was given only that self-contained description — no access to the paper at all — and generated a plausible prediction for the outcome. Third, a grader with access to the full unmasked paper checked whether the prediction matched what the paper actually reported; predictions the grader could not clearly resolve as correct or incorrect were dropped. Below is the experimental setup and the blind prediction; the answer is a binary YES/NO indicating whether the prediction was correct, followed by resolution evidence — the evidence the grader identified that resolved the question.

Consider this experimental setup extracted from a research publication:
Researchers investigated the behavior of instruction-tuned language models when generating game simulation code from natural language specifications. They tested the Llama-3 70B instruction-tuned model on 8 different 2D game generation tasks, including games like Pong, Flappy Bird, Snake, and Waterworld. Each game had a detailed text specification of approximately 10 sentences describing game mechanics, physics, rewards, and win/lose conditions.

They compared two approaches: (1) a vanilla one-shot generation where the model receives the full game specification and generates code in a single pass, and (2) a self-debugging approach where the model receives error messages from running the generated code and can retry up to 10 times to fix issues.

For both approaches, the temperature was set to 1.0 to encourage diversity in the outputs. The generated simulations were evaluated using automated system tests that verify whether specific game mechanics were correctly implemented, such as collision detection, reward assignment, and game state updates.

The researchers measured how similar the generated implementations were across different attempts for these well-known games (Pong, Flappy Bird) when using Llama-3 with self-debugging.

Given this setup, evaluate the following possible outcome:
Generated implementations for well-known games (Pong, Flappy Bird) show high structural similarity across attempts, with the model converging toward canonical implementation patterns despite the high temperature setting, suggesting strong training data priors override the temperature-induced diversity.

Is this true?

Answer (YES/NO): YES